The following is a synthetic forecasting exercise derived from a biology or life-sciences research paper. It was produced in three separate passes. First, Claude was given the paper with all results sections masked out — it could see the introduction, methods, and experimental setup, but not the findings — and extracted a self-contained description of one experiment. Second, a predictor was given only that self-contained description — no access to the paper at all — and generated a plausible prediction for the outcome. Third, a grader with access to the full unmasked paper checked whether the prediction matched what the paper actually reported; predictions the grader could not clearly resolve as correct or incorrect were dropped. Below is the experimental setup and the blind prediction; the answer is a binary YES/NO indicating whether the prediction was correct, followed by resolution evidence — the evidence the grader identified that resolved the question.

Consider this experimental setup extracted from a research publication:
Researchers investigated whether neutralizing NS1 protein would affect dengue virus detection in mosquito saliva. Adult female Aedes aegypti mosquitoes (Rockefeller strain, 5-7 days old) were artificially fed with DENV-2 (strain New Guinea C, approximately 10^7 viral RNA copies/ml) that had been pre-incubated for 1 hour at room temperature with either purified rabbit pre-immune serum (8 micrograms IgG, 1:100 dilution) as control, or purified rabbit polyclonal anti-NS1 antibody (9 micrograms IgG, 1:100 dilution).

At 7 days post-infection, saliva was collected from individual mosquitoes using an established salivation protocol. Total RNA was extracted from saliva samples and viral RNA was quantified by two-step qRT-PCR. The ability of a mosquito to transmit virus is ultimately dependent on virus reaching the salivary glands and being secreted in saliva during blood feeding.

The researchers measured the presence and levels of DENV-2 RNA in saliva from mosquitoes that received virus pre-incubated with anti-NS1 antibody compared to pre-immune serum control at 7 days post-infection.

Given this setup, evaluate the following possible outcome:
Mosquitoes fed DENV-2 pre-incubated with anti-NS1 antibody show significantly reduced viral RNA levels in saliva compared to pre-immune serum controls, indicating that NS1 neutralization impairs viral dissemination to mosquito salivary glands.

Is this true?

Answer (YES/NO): NO